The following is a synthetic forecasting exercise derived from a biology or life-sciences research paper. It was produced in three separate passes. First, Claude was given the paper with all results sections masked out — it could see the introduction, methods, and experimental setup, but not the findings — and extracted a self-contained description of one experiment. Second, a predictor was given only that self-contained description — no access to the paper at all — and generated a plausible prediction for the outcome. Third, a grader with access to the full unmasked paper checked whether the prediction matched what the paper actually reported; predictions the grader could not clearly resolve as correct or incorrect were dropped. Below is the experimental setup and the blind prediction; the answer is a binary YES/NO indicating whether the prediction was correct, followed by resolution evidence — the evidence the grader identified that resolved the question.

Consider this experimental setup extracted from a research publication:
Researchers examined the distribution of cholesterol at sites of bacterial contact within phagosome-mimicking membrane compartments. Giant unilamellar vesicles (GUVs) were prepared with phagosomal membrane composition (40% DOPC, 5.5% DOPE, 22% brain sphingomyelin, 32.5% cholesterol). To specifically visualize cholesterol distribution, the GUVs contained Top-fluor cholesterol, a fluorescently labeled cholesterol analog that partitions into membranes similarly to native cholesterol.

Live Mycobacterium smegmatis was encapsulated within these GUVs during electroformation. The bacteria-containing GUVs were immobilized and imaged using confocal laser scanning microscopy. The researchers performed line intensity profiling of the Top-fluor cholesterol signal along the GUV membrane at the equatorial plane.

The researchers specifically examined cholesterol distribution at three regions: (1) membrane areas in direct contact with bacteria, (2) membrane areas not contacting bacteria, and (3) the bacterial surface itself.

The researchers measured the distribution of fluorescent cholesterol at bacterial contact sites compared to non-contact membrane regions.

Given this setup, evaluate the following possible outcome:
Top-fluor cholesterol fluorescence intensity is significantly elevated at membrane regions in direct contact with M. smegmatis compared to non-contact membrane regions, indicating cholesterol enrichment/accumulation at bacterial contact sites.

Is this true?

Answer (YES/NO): NO